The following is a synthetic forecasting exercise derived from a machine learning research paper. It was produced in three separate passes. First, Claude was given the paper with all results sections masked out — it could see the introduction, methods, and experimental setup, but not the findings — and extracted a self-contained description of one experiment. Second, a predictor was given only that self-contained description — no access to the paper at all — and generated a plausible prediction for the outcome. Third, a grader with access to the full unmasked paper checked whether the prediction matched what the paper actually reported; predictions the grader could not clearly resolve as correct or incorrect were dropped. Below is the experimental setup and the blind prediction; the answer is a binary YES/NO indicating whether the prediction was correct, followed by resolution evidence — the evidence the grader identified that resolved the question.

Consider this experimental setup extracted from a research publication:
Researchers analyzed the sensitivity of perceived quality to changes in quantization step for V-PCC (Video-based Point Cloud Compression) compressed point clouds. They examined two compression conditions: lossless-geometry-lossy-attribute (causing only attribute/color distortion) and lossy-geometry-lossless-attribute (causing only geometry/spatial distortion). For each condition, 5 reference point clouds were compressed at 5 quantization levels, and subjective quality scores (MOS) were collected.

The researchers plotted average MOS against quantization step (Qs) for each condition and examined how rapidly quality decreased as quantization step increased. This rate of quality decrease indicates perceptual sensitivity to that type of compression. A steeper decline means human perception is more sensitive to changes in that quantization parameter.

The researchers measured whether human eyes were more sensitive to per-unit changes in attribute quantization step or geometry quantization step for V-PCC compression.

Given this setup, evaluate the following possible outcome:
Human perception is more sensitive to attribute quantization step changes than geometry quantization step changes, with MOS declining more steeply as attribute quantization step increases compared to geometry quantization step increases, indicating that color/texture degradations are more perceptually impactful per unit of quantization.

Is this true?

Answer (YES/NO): YES